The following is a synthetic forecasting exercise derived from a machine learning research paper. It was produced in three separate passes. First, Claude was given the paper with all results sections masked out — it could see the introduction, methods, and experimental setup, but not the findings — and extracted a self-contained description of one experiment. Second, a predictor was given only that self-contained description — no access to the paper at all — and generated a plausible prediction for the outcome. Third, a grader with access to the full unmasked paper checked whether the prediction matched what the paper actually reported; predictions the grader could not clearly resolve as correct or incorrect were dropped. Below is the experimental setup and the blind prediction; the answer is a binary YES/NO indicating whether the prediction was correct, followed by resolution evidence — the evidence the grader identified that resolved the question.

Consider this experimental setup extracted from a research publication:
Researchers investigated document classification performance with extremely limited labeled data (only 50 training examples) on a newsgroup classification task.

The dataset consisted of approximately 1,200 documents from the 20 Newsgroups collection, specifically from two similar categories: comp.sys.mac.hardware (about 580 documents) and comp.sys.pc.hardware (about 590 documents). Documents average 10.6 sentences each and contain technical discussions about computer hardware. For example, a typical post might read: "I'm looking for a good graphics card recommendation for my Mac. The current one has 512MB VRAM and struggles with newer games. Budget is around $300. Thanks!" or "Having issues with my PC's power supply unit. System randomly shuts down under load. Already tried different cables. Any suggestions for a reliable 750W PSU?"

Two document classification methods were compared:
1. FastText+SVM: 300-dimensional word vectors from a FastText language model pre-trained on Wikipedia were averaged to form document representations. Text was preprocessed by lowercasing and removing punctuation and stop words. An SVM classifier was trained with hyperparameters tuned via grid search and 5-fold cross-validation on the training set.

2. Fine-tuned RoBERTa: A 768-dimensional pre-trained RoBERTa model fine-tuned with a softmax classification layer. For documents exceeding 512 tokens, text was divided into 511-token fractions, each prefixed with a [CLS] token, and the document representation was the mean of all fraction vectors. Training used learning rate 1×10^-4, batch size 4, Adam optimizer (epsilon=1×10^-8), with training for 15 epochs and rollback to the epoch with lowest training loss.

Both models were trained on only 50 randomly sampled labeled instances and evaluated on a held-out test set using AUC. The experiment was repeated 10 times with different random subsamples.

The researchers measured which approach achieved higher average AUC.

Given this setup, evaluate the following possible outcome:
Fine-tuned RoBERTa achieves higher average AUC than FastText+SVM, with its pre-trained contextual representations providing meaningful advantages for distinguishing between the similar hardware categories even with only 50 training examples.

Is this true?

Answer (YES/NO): NO